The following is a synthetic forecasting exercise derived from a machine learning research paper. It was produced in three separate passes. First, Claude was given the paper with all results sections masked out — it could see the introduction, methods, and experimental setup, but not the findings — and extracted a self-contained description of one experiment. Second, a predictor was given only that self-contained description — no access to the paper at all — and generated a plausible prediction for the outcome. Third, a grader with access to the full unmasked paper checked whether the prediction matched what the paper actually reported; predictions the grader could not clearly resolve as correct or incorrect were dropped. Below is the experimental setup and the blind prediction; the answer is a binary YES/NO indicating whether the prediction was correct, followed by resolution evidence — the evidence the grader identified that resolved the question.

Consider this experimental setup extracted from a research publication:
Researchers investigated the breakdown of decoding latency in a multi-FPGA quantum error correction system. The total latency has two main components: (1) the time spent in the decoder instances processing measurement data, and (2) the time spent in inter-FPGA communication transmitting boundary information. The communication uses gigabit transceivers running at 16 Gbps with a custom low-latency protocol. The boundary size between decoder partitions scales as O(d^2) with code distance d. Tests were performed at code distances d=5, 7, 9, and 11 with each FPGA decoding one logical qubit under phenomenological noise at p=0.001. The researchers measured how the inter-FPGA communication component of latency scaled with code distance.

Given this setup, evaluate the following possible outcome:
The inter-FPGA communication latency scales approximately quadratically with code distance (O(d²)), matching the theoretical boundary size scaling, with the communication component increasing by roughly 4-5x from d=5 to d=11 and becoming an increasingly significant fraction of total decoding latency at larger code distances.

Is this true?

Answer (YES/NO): NO